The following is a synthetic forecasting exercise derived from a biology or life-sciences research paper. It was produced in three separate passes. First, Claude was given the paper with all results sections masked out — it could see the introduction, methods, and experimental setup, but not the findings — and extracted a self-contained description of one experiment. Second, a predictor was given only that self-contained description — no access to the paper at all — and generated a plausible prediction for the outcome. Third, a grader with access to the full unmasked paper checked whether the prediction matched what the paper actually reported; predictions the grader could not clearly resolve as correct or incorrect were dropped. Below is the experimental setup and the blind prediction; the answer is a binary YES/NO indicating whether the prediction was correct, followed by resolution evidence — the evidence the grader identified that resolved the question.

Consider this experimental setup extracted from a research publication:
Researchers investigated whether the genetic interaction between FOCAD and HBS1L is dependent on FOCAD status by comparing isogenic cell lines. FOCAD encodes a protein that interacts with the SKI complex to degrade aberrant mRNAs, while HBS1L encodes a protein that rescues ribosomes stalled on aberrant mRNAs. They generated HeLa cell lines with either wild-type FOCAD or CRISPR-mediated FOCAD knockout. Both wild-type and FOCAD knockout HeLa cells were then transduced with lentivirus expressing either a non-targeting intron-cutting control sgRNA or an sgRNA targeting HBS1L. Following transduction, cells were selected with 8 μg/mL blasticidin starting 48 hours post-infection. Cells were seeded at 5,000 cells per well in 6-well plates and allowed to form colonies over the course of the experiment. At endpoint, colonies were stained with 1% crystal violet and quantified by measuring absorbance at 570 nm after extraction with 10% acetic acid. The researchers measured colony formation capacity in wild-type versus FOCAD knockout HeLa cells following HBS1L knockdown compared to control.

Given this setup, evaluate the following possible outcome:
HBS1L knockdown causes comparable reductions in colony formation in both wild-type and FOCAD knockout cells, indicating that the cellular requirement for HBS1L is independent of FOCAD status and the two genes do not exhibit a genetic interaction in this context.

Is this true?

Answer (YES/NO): NO